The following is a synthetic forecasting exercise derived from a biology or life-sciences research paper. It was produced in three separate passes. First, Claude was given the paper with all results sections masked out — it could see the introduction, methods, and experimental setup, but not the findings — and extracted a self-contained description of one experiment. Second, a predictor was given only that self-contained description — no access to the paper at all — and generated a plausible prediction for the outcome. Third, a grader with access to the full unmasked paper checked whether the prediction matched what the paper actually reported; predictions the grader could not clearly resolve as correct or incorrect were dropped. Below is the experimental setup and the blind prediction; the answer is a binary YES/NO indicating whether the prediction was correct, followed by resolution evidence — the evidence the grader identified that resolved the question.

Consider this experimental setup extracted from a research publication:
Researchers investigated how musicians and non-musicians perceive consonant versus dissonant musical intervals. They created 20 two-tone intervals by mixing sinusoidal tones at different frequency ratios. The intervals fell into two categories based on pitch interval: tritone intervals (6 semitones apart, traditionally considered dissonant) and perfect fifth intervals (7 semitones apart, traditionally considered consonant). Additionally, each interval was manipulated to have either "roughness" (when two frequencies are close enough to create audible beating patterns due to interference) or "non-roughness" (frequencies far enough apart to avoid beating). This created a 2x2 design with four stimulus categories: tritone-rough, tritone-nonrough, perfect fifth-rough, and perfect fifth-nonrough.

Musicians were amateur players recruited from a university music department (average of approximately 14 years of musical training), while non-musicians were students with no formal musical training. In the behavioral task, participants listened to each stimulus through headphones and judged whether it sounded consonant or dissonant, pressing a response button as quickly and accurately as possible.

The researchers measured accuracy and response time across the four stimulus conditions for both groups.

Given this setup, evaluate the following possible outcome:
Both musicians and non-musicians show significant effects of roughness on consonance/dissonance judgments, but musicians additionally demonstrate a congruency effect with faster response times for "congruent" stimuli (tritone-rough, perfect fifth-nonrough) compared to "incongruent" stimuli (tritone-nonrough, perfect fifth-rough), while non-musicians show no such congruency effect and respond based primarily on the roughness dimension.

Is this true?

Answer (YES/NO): NO